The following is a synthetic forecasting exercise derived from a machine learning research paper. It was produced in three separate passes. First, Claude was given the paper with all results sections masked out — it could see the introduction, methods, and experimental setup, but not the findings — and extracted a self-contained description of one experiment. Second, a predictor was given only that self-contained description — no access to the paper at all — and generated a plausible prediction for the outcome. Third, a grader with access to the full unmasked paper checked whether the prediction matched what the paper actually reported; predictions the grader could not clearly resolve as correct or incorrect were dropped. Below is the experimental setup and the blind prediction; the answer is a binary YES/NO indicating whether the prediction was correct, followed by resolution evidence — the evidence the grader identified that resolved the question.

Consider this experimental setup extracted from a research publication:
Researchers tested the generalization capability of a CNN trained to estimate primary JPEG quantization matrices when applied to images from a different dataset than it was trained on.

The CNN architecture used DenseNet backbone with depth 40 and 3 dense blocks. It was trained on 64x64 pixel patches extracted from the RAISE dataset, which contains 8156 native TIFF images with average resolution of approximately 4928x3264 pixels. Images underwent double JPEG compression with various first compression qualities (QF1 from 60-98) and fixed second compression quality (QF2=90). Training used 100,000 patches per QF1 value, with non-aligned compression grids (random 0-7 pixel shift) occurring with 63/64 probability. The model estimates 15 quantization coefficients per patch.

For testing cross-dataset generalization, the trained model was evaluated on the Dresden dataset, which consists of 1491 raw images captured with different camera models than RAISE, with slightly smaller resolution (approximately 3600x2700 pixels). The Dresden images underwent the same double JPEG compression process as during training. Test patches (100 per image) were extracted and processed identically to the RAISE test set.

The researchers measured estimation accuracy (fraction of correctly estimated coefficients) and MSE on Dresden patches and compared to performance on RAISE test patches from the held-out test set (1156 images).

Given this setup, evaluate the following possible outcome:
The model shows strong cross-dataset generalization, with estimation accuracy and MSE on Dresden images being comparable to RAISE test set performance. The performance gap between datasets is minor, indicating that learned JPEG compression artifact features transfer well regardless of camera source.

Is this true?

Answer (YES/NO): YES